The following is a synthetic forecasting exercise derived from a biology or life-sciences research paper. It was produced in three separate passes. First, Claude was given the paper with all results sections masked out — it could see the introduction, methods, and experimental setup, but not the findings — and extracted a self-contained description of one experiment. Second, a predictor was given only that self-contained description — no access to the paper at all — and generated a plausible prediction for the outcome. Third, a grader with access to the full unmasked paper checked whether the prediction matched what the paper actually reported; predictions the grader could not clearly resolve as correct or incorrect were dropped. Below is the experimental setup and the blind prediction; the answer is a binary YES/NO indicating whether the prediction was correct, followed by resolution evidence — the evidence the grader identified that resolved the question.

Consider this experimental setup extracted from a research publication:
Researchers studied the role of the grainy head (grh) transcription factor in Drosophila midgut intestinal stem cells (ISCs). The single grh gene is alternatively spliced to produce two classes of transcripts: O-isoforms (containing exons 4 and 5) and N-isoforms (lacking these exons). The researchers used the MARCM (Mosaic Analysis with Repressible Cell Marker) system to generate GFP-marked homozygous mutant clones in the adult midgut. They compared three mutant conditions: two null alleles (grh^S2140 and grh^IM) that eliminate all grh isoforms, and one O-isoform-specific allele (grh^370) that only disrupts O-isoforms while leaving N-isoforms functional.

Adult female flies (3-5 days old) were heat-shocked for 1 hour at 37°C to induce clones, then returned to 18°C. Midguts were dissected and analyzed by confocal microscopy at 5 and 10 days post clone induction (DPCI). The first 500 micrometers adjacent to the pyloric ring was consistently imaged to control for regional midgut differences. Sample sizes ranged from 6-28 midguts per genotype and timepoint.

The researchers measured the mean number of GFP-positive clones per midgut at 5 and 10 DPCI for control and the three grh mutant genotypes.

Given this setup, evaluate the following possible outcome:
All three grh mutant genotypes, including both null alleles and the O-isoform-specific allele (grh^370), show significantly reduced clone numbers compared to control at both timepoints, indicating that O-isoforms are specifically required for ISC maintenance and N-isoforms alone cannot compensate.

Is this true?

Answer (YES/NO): NO